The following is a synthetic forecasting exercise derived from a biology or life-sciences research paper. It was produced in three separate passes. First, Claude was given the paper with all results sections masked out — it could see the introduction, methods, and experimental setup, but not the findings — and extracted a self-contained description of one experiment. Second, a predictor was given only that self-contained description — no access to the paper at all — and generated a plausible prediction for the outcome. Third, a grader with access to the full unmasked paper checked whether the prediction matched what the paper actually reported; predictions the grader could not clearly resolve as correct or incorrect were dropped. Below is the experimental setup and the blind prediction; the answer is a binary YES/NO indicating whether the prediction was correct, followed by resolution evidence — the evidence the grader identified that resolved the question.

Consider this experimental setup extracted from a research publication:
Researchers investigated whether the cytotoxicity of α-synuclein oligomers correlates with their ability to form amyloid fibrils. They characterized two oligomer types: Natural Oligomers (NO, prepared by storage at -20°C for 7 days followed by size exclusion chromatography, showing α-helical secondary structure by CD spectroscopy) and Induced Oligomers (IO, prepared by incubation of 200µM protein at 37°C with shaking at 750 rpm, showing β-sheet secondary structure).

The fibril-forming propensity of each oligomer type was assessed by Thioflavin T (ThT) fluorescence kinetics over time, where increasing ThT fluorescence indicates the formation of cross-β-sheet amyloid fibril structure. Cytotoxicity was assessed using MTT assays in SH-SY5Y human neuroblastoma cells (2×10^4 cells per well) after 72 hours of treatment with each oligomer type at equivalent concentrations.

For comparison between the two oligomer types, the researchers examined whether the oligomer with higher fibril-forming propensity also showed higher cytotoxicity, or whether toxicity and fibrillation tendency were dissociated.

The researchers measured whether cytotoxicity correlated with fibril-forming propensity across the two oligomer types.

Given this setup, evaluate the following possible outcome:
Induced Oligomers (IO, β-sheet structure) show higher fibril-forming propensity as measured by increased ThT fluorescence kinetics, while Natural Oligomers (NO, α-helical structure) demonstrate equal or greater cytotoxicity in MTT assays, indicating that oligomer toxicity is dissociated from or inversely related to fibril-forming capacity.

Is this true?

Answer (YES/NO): YES